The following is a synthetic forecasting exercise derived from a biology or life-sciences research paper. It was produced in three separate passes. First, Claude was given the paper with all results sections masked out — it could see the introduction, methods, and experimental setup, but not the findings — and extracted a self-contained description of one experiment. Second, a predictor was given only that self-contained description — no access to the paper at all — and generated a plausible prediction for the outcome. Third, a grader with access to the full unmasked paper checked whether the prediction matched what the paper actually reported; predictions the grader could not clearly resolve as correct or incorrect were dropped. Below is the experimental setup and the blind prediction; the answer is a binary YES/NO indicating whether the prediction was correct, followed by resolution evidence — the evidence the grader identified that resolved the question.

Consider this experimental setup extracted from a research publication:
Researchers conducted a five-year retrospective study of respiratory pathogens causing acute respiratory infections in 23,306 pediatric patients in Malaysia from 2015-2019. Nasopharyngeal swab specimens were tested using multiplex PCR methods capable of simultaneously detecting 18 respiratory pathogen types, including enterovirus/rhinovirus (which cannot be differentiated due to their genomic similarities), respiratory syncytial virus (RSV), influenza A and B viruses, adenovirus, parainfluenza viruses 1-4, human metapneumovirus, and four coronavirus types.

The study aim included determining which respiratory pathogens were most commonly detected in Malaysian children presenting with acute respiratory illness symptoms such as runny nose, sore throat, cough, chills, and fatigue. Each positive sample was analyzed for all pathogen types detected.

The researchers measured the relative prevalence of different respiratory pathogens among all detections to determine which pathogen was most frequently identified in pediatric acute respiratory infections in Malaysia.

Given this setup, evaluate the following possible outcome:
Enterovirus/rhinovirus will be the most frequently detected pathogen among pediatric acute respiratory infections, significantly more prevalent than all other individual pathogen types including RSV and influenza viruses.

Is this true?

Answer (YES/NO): YES